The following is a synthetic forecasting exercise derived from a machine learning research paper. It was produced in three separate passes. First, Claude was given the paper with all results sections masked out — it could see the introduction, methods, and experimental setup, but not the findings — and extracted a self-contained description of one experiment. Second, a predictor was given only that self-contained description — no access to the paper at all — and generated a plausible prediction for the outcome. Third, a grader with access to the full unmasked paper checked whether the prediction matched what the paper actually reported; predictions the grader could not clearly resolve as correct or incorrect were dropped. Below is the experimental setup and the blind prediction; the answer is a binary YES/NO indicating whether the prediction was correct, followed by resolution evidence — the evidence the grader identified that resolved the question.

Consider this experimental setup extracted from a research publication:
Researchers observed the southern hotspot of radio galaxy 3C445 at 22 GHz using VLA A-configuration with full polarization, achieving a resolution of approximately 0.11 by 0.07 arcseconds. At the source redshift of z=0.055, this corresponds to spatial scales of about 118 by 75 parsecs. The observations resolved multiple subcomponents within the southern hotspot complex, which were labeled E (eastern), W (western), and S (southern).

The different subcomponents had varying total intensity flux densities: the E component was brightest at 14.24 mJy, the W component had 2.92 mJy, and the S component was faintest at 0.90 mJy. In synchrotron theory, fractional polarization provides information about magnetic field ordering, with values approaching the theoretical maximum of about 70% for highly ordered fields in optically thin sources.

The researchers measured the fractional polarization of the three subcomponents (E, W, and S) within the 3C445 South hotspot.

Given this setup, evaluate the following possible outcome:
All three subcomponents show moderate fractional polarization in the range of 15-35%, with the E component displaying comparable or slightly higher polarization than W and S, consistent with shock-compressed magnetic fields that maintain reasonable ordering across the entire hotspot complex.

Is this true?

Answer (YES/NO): NO